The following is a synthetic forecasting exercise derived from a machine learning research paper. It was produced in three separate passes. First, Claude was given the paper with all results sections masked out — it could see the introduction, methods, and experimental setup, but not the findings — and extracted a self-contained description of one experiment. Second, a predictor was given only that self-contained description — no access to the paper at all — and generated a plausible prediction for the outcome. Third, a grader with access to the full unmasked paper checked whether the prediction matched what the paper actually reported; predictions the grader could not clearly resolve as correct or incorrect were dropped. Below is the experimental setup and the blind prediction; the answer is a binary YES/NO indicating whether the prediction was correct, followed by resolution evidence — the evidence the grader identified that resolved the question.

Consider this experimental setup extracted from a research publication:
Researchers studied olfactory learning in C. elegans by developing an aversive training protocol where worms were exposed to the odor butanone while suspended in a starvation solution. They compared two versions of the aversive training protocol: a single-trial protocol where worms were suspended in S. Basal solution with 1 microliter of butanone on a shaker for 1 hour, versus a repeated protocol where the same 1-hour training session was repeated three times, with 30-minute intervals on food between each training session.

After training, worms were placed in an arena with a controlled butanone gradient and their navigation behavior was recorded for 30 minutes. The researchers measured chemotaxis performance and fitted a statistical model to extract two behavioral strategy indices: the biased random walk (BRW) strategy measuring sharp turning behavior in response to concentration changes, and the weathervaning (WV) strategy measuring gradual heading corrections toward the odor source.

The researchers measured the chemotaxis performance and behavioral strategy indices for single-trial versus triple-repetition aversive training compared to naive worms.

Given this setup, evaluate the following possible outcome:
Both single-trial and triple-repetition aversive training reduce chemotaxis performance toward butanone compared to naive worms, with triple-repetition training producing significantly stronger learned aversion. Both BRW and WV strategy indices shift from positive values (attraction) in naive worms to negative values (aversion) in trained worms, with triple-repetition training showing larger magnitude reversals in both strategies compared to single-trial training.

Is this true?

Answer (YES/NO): NO